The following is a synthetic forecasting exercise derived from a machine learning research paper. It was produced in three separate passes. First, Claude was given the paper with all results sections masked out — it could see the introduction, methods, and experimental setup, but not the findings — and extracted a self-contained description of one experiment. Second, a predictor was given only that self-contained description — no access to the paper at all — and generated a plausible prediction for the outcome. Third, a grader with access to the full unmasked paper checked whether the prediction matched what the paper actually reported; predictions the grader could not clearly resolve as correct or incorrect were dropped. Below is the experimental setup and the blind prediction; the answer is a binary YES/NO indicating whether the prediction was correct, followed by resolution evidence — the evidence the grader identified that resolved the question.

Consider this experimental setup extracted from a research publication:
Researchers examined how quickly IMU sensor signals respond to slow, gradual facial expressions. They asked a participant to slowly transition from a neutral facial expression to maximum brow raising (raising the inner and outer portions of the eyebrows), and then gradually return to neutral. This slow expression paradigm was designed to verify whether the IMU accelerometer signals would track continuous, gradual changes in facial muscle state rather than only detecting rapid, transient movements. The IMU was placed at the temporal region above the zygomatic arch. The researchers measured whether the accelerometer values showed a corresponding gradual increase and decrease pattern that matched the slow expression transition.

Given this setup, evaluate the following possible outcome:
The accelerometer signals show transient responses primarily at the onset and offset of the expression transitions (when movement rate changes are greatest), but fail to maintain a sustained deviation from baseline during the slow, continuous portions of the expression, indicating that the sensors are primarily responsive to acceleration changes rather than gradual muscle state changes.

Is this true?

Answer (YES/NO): NO